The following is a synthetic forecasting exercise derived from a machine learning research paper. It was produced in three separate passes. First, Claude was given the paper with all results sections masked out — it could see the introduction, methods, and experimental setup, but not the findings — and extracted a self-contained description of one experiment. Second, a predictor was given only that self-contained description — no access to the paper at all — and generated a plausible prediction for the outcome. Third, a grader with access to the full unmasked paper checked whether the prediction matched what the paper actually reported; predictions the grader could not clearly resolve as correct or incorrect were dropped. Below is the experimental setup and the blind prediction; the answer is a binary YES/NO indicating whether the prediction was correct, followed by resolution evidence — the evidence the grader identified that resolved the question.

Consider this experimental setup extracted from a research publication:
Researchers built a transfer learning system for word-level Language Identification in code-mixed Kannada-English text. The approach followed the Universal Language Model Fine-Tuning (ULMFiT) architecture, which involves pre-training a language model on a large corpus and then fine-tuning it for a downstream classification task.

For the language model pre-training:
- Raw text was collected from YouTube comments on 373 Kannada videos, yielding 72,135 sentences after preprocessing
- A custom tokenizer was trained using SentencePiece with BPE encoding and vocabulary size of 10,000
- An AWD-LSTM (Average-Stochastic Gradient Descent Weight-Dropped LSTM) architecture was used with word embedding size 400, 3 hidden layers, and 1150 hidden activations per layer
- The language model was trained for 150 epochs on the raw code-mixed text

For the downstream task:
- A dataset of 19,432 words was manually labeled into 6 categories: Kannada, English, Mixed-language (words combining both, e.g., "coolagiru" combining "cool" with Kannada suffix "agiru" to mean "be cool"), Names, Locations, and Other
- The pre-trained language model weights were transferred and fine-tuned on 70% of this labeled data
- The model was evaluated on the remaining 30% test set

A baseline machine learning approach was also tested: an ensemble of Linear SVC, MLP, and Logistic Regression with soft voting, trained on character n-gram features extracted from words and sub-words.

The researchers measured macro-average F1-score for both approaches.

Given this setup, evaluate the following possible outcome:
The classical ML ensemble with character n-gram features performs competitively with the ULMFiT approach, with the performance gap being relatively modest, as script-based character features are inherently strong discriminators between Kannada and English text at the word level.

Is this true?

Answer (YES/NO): NO